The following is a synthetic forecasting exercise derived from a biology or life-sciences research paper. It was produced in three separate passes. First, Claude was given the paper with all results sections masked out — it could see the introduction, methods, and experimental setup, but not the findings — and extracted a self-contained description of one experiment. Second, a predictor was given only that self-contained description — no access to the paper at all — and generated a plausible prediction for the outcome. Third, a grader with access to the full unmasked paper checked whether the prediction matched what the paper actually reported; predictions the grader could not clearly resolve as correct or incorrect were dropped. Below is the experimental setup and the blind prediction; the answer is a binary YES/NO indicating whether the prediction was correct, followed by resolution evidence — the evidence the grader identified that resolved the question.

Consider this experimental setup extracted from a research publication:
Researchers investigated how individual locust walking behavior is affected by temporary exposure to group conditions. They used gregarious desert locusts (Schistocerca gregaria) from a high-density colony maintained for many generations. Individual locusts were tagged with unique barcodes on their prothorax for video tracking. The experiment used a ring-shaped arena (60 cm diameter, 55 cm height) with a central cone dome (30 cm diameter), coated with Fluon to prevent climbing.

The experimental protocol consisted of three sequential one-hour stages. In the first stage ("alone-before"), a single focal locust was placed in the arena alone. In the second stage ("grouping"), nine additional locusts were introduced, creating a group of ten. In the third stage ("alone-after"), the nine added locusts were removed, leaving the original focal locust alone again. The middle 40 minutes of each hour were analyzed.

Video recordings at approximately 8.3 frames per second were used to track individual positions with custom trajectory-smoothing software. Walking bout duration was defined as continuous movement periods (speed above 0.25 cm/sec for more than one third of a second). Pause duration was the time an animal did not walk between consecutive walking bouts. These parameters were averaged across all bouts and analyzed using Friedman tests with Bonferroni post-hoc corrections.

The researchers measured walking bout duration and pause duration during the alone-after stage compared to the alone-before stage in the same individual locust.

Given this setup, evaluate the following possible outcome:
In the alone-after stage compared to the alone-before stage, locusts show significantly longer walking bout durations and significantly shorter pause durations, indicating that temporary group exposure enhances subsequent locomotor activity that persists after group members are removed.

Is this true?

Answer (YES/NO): YES